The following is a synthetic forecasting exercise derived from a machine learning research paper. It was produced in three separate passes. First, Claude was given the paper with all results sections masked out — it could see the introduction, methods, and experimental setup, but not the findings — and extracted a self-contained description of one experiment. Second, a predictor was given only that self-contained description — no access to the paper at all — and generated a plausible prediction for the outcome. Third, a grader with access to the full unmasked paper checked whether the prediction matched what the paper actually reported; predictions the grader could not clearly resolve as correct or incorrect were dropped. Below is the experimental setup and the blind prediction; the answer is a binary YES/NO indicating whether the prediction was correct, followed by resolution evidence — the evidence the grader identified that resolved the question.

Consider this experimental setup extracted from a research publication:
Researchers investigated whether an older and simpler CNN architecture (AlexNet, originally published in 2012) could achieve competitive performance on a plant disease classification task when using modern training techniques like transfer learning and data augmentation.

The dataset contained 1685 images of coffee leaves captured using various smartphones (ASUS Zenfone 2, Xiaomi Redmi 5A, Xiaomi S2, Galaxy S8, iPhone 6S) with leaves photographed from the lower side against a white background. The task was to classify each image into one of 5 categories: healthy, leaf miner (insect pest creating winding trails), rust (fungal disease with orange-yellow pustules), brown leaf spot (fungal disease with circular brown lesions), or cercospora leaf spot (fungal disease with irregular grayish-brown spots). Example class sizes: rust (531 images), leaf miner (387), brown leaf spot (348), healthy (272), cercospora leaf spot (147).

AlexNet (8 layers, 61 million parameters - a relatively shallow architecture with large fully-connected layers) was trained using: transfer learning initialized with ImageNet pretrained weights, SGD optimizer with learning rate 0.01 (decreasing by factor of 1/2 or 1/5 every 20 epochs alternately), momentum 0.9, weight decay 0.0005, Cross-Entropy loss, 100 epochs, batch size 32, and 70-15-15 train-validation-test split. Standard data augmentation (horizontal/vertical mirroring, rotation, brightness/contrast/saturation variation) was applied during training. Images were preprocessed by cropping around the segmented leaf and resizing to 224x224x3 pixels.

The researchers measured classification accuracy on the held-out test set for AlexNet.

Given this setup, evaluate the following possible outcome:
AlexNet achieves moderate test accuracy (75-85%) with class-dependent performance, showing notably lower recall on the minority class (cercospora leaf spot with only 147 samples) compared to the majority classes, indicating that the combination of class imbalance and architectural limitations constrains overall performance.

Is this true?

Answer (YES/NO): NO